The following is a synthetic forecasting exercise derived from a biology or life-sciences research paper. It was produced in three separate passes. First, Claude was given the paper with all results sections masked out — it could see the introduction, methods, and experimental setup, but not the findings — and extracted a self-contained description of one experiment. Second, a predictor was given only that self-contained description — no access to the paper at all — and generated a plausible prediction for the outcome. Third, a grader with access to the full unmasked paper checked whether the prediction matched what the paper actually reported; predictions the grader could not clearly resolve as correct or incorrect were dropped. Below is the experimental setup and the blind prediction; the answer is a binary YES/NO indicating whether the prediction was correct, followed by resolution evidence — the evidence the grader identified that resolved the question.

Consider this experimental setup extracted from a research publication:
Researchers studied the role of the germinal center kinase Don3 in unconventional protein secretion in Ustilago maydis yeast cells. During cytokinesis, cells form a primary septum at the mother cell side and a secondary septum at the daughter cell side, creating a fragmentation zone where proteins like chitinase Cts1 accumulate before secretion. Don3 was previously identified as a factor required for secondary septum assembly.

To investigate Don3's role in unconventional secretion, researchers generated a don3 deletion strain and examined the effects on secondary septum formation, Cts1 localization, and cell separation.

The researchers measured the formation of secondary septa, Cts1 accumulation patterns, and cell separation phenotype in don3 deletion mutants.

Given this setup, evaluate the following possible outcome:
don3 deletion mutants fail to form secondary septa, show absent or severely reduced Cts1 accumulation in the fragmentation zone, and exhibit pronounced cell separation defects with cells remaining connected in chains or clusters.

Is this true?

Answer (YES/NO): NO